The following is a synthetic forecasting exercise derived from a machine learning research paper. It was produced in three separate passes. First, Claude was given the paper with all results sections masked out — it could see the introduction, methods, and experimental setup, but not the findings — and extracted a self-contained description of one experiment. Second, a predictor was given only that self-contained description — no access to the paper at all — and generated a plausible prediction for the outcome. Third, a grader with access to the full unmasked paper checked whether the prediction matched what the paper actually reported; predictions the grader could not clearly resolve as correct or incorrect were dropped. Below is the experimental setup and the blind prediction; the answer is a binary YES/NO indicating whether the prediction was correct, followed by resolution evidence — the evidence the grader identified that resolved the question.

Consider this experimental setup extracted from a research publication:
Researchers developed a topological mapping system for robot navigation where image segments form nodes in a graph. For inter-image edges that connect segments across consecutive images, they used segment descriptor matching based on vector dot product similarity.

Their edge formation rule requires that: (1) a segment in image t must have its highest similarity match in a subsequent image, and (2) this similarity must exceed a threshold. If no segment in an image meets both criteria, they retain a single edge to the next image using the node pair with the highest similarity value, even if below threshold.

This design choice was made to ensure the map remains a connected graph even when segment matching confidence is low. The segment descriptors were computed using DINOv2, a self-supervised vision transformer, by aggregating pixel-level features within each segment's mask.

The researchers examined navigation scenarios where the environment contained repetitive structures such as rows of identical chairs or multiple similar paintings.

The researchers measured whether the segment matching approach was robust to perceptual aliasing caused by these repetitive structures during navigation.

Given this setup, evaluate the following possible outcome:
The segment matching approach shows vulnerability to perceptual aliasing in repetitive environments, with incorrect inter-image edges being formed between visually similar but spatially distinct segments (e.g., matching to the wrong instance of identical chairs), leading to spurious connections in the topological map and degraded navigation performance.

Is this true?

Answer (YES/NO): YES